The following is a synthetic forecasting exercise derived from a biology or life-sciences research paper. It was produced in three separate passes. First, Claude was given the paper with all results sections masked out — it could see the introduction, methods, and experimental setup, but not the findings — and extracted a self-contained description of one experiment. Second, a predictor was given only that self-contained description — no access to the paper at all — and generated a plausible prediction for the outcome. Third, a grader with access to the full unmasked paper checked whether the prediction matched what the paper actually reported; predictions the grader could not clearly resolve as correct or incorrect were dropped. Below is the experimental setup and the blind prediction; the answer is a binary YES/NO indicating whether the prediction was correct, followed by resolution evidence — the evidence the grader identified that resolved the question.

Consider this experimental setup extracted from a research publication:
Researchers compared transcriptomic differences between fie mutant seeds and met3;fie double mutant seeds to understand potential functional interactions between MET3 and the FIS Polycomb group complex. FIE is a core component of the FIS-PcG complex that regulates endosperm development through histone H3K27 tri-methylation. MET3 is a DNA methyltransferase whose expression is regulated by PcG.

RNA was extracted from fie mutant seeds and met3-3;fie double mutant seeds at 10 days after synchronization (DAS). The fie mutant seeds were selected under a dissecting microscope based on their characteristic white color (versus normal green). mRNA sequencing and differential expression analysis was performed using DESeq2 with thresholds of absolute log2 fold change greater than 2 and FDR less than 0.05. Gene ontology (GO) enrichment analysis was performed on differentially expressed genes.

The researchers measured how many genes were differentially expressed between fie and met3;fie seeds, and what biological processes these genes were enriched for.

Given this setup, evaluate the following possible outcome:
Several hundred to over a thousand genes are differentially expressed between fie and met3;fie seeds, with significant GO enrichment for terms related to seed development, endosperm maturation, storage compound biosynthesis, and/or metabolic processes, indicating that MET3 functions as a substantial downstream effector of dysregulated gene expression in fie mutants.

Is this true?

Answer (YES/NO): NO